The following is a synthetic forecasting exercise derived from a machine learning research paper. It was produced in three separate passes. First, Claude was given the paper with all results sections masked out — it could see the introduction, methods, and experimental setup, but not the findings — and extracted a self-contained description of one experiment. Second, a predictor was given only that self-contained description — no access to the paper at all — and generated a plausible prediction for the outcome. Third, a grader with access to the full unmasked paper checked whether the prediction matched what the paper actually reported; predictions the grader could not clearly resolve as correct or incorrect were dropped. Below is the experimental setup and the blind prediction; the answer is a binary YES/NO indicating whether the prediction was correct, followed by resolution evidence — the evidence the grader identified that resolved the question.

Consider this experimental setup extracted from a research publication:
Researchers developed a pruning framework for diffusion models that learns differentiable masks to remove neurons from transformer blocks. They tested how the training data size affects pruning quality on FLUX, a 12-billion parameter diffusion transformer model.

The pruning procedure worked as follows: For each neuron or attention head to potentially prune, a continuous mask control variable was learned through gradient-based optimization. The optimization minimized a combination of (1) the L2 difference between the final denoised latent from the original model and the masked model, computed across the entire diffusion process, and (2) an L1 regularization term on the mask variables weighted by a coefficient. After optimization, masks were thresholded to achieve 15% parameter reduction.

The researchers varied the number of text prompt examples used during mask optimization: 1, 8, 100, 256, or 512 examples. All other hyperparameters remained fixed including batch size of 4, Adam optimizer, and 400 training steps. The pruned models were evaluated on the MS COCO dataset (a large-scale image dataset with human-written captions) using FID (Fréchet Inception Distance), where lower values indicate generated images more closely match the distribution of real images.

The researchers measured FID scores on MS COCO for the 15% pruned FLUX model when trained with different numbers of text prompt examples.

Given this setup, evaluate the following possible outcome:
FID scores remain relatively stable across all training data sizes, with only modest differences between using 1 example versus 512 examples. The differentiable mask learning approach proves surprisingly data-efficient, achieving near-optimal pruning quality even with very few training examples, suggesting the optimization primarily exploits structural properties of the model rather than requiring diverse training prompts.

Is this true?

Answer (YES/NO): NO